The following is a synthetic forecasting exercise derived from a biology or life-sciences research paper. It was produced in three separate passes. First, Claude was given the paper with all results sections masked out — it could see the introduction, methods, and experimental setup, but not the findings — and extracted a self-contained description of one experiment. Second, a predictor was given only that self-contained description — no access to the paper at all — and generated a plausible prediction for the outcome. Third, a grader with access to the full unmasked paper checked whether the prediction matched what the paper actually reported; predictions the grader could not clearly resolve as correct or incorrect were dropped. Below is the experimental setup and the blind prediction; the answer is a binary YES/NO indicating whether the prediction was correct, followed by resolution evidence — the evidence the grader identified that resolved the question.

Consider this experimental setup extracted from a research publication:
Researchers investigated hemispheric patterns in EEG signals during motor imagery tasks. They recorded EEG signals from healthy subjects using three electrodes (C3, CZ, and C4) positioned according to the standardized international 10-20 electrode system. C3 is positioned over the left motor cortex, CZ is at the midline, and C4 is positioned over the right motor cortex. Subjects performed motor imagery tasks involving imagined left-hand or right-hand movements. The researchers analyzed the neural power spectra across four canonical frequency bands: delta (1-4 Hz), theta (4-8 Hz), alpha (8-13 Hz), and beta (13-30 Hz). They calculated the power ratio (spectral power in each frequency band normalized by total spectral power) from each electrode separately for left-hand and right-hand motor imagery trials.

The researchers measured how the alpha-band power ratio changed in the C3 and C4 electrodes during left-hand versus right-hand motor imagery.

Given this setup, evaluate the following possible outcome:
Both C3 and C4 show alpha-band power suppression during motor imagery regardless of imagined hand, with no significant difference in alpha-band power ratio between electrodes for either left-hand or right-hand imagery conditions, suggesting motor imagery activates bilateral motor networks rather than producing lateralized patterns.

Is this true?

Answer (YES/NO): NO